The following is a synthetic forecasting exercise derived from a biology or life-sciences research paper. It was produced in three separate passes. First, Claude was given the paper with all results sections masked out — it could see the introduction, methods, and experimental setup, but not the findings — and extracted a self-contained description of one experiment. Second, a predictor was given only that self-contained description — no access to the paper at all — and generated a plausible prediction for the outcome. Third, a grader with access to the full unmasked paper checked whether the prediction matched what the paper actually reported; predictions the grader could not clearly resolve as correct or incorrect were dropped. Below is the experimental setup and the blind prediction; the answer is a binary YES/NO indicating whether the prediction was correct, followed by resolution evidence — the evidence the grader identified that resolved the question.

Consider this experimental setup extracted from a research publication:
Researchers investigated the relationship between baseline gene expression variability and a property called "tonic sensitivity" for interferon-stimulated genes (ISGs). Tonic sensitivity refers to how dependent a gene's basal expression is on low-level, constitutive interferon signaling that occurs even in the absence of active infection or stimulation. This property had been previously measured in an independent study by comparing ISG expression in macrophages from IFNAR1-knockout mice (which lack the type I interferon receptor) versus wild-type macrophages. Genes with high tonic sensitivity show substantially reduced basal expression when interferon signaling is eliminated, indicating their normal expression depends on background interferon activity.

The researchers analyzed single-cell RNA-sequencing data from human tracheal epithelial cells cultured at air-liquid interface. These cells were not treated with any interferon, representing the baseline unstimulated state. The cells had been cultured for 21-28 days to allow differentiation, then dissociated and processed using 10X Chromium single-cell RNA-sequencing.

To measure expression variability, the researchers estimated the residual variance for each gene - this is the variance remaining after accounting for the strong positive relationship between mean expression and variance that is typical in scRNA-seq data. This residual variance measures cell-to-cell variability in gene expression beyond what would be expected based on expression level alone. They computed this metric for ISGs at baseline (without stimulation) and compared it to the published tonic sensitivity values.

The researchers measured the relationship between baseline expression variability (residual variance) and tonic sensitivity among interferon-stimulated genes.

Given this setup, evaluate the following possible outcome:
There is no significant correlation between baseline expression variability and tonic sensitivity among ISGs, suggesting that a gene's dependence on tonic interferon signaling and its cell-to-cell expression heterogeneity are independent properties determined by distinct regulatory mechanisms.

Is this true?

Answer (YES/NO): NO